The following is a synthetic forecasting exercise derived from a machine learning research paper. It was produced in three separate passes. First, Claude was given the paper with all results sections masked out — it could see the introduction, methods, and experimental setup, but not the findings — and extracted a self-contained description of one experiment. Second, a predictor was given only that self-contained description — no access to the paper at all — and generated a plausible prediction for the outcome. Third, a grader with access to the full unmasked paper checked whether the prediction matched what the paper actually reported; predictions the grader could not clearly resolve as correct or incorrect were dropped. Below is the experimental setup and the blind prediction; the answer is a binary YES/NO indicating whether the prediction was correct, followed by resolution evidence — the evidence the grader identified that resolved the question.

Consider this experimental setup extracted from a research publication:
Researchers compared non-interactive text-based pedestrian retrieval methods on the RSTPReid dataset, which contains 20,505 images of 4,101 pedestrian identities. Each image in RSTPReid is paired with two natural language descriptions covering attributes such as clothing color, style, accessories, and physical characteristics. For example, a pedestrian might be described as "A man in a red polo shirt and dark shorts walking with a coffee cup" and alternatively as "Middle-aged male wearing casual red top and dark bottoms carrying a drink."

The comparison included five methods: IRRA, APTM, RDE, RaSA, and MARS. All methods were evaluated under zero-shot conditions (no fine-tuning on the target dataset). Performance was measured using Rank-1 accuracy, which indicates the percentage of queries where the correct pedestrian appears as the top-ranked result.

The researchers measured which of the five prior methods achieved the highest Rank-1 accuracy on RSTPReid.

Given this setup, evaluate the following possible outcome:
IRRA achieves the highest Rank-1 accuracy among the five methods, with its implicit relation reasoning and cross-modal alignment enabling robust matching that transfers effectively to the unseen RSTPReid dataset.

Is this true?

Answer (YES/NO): NO